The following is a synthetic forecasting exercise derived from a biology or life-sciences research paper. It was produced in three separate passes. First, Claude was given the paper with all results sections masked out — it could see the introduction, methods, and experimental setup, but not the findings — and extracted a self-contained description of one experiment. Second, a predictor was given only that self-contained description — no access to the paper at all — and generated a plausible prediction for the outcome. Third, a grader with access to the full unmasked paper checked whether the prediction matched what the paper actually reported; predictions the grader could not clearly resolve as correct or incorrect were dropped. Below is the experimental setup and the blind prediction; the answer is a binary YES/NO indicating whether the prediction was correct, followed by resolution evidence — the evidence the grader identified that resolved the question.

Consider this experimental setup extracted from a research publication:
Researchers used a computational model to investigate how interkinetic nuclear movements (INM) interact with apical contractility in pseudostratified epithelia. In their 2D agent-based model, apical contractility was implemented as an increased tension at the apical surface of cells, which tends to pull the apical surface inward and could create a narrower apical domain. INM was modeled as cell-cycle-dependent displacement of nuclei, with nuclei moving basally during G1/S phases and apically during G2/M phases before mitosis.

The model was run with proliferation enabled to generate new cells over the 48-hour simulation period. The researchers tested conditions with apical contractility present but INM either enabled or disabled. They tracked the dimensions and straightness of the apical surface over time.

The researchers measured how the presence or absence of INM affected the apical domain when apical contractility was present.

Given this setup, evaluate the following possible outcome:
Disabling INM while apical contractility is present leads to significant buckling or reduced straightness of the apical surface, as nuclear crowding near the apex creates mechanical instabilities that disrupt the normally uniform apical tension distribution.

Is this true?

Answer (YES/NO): NO